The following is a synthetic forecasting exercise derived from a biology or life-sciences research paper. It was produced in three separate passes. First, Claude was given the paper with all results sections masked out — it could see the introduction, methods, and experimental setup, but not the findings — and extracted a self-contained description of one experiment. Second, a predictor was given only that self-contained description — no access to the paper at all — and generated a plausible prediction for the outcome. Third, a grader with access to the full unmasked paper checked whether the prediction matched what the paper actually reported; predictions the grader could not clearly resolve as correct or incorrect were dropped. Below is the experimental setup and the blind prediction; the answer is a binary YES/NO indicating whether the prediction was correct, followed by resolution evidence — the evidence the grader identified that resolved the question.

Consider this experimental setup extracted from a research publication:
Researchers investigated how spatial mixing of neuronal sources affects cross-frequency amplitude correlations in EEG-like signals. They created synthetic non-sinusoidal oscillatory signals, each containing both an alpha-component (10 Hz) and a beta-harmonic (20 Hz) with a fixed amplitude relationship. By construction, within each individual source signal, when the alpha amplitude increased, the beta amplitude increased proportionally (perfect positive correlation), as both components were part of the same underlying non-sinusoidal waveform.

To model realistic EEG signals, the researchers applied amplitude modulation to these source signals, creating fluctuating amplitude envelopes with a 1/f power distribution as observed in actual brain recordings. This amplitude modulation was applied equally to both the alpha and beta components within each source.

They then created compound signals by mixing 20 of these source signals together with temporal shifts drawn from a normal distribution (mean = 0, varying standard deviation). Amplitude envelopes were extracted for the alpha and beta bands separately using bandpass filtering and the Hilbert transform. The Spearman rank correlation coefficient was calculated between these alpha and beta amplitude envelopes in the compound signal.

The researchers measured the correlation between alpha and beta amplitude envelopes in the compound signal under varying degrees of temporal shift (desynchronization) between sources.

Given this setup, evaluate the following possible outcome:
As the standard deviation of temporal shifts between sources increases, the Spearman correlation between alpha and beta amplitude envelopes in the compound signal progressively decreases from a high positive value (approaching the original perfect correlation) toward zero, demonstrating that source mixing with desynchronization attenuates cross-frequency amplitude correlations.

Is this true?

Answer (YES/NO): NO